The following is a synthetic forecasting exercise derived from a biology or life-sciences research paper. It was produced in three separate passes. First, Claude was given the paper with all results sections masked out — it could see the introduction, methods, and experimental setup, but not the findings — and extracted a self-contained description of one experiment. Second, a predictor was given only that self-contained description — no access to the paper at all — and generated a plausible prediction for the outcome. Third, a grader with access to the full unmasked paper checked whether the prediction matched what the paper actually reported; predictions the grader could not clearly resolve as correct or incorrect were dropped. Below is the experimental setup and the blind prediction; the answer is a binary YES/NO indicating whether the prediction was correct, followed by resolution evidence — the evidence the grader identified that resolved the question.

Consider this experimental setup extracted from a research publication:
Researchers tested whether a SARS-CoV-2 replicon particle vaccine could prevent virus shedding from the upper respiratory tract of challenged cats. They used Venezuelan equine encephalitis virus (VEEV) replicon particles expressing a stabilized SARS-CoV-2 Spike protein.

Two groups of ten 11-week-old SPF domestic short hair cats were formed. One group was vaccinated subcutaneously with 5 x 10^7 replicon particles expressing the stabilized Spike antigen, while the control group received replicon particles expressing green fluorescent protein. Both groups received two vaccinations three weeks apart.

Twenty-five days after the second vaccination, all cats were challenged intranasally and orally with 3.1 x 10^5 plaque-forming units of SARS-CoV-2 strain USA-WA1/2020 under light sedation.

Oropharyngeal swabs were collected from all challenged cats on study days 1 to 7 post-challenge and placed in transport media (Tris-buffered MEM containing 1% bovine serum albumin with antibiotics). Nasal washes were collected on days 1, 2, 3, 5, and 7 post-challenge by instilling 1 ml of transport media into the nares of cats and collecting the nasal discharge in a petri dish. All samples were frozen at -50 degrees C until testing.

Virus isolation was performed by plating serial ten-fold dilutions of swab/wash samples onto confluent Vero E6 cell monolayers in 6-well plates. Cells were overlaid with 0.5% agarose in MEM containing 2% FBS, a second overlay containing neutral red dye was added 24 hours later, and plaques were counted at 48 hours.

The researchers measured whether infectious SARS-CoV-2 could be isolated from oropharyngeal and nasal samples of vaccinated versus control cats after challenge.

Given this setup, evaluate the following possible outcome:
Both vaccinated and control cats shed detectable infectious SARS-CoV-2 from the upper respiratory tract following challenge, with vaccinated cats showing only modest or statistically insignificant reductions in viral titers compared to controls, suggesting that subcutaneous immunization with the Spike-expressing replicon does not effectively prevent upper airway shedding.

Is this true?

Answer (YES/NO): NO